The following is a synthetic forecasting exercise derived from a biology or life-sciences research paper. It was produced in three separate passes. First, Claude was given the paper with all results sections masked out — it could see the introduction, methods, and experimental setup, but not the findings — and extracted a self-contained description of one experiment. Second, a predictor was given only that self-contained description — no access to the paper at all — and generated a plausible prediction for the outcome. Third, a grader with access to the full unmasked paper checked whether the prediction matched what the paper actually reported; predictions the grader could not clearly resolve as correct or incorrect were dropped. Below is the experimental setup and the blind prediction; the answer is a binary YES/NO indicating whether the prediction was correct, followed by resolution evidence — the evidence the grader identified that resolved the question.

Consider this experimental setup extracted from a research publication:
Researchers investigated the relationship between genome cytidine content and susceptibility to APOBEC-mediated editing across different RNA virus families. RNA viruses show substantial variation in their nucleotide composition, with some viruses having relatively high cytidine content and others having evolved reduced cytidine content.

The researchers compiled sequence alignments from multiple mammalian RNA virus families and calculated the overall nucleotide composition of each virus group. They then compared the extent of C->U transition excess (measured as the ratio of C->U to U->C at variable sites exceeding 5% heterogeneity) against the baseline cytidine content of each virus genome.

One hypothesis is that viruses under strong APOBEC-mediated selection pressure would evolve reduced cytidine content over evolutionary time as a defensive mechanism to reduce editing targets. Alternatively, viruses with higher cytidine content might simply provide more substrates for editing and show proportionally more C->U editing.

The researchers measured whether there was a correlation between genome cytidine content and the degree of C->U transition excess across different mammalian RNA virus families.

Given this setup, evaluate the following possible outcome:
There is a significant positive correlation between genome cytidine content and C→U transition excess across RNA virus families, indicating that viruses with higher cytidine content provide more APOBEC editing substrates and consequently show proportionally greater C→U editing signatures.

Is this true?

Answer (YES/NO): NO